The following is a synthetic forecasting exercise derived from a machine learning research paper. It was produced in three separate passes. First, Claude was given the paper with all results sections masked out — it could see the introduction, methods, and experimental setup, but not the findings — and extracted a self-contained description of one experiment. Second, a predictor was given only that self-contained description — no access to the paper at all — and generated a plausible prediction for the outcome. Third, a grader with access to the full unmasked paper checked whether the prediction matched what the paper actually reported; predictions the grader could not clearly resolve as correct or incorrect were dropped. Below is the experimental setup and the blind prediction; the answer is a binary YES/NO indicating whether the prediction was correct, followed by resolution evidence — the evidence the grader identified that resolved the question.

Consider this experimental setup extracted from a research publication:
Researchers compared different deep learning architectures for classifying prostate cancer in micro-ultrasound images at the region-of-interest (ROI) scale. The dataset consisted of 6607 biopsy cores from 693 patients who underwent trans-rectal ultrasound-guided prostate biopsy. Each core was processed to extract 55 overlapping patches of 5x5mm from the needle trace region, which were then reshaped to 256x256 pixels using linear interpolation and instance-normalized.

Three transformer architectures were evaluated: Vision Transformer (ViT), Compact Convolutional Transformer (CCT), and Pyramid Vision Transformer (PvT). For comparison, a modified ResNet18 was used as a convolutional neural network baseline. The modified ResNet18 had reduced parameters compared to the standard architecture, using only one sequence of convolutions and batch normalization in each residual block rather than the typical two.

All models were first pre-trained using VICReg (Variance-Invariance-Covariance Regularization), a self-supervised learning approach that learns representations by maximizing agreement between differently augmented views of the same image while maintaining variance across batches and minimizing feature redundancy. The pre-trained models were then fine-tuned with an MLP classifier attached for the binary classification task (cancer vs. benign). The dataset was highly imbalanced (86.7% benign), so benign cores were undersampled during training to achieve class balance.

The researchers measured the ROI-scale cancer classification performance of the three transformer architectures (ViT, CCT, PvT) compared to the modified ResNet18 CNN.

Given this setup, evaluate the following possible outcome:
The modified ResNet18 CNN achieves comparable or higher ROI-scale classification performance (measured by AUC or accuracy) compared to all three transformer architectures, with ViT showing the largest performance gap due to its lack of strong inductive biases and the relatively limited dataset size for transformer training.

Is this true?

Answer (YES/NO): YES